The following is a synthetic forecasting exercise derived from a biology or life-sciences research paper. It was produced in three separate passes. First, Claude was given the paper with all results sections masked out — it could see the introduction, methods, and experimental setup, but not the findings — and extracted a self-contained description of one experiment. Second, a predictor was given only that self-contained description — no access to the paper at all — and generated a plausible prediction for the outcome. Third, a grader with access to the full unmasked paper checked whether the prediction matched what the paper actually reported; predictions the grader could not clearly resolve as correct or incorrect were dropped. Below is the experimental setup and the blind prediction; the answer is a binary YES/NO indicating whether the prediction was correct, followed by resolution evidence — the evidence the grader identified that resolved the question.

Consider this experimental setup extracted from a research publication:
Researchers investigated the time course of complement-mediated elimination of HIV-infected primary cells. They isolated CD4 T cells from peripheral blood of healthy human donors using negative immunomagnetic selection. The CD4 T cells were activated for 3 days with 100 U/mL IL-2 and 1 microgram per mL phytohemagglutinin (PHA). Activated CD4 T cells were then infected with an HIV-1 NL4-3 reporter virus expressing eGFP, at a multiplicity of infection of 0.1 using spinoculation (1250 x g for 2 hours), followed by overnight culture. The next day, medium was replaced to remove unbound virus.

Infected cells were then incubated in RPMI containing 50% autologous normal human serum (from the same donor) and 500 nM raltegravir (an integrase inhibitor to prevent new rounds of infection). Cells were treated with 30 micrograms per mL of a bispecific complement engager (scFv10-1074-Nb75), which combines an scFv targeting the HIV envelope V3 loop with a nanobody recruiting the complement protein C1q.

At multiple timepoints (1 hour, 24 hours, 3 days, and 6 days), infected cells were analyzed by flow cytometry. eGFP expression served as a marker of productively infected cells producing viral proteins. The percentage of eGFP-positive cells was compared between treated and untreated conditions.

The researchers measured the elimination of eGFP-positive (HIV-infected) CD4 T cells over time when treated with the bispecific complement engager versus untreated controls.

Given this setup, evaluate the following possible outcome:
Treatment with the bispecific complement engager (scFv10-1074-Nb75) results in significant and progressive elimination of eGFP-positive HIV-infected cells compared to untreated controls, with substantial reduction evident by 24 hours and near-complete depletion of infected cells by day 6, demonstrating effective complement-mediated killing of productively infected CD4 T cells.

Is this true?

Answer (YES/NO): NO